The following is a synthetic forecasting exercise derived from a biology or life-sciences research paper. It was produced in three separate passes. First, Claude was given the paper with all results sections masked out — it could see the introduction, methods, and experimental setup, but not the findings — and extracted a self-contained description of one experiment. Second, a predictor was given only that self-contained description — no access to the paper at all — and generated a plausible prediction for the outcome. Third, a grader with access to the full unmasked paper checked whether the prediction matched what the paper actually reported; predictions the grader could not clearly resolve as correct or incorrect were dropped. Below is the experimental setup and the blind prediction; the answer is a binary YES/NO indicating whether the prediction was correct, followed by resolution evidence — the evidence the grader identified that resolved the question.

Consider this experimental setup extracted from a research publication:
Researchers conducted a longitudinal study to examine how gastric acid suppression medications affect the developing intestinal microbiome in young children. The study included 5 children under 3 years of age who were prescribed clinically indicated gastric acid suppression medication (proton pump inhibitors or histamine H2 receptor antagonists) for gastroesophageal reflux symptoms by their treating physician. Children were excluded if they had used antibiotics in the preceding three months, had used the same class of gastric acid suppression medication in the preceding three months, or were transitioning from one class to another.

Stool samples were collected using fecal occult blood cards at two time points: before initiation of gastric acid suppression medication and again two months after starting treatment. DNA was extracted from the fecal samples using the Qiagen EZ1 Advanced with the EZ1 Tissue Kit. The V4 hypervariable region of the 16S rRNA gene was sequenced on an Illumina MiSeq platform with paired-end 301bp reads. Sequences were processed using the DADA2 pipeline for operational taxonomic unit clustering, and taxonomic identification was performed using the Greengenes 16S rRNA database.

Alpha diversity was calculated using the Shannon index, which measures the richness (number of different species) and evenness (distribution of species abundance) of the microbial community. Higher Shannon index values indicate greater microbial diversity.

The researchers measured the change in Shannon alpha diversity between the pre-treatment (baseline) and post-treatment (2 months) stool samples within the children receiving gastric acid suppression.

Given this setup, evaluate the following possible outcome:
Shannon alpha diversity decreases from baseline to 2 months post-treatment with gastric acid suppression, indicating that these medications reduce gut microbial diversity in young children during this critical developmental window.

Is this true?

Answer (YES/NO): NO